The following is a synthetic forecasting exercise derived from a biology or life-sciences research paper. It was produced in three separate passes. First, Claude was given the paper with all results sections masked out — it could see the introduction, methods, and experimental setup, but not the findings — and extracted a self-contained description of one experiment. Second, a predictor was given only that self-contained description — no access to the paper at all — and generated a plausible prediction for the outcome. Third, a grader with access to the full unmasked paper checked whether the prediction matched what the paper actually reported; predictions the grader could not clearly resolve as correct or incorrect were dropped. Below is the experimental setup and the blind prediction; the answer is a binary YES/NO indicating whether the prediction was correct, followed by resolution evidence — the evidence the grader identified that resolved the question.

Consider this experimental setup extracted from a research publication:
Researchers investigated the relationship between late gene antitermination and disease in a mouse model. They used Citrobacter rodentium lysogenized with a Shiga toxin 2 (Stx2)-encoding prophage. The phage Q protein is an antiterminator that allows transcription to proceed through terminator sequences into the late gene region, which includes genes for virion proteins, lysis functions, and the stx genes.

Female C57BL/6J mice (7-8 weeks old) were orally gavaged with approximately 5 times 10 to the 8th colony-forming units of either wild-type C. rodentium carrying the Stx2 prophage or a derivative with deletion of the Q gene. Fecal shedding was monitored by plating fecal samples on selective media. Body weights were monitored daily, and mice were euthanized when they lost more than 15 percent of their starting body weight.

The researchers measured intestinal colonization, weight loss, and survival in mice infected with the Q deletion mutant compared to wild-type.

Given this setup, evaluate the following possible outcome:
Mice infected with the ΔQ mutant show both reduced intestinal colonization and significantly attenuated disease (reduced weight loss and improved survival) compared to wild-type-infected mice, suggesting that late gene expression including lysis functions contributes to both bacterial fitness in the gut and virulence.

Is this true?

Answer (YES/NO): NO